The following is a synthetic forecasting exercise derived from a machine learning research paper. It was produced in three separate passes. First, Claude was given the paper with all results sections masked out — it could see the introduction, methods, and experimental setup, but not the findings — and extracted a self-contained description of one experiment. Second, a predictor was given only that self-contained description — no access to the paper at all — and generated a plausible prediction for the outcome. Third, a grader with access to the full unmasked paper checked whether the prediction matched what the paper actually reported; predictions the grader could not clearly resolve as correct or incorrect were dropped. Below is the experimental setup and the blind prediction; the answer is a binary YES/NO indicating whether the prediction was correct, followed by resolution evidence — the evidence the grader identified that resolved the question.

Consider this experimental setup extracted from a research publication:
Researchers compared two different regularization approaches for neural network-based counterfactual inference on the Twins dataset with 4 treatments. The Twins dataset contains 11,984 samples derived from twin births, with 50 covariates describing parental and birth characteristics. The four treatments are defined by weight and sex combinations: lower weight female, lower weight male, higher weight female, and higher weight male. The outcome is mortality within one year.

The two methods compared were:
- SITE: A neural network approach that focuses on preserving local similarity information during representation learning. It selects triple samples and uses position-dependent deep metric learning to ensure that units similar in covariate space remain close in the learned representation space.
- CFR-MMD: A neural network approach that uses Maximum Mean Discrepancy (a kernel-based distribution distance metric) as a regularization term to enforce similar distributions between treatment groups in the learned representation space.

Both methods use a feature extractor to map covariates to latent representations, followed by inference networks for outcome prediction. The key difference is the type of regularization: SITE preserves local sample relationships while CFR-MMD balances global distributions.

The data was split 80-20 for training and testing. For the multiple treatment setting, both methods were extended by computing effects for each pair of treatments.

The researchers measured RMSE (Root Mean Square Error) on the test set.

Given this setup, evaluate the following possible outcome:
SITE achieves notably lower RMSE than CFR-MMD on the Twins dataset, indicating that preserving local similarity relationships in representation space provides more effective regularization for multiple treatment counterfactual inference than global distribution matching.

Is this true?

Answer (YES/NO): NO